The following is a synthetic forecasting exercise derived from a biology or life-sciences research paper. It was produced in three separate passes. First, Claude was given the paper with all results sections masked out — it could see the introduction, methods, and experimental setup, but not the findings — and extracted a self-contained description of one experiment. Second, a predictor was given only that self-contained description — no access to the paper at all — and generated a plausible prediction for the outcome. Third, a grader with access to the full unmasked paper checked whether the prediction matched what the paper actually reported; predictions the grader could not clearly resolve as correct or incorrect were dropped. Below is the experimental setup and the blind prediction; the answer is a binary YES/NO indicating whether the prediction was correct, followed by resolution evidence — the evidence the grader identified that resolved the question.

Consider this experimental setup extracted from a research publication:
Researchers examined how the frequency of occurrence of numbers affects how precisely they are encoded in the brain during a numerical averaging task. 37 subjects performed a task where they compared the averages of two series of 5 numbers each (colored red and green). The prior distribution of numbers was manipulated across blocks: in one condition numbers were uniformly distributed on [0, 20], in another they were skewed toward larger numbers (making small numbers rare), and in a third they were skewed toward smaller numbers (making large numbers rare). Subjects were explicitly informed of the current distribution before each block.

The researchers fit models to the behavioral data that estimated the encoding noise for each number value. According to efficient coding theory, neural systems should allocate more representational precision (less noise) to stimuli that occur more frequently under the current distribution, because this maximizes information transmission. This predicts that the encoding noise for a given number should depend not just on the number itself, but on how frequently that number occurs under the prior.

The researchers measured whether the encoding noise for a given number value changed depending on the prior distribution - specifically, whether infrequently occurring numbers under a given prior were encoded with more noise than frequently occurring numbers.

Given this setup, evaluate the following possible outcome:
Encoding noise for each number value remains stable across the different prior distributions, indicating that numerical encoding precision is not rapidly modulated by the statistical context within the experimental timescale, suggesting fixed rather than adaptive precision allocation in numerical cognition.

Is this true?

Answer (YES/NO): NO